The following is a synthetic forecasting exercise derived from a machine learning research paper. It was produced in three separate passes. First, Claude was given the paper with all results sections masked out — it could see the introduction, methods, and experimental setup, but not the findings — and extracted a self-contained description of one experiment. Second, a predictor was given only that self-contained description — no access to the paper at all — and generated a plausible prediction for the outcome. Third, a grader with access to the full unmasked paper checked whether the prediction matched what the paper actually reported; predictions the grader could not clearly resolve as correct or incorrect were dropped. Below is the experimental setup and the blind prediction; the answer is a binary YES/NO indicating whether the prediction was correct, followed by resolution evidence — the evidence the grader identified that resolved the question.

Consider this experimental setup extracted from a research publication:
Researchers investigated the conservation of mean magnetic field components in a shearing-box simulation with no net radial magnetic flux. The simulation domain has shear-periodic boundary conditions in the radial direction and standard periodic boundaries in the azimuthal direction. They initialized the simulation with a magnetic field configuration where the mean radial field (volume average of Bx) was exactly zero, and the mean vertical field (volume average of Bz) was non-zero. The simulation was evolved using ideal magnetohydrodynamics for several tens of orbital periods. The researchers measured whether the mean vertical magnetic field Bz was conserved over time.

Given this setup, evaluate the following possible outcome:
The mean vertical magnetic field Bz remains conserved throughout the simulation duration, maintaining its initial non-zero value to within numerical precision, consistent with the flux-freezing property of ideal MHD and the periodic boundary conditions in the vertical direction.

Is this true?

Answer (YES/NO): YES